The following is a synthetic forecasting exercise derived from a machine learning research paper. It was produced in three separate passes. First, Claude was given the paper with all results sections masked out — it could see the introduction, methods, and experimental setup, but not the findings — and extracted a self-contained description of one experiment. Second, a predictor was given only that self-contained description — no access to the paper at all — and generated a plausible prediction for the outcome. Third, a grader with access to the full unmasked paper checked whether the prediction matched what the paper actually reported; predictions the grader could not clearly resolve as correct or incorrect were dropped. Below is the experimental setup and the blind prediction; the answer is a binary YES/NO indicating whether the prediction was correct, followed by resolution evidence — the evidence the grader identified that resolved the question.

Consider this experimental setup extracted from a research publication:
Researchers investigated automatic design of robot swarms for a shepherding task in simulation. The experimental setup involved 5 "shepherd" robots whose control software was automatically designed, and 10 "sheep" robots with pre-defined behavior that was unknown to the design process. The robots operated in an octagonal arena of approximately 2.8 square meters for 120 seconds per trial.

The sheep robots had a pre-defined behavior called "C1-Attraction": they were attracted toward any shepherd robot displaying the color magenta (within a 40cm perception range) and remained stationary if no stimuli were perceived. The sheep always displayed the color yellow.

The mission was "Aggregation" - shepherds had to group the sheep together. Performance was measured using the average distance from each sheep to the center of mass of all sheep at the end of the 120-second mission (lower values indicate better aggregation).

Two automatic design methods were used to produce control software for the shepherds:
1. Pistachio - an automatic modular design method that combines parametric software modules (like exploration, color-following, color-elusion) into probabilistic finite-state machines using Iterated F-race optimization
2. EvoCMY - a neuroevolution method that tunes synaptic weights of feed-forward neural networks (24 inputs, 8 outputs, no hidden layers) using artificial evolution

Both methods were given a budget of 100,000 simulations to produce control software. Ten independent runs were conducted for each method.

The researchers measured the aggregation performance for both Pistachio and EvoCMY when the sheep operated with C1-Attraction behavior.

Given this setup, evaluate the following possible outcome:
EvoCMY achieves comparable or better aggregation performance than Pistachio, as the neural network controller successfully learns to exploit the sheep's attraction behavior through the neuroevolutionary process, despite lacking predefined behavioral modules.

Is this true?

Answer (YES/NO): YES